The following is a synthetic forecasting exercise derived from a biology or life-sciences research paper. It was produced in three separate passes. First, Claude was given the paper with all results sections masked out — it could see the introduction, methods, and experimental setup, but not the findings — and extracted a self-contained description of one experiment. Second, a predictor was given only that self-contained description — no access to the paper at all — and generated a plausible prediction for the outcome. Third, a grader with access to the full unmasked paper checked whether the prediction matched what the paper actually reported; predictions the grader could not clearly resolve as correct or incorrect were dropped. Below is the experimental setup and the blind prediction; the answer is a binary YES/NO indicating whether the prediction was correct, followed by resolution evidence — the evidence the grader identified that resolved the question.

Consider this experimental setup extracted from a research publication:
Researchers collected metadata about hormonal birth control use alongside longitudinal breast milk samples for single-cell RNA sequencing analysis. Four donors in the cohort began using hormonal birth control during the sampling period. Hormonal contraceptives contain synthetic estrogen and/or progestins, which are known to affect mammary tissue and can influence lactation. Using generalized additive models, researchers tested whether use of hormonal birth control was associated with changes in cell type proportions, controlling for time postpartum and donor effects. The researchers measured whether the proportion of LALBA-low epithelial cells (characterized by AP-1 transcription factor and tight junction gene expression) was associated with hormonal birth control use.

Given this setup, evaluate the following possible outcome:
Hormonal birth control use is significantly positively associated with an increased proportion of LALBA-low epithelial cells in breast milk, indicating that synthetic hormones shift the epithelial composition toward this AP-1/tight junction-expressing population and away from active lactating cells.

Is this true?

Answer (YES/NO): NO